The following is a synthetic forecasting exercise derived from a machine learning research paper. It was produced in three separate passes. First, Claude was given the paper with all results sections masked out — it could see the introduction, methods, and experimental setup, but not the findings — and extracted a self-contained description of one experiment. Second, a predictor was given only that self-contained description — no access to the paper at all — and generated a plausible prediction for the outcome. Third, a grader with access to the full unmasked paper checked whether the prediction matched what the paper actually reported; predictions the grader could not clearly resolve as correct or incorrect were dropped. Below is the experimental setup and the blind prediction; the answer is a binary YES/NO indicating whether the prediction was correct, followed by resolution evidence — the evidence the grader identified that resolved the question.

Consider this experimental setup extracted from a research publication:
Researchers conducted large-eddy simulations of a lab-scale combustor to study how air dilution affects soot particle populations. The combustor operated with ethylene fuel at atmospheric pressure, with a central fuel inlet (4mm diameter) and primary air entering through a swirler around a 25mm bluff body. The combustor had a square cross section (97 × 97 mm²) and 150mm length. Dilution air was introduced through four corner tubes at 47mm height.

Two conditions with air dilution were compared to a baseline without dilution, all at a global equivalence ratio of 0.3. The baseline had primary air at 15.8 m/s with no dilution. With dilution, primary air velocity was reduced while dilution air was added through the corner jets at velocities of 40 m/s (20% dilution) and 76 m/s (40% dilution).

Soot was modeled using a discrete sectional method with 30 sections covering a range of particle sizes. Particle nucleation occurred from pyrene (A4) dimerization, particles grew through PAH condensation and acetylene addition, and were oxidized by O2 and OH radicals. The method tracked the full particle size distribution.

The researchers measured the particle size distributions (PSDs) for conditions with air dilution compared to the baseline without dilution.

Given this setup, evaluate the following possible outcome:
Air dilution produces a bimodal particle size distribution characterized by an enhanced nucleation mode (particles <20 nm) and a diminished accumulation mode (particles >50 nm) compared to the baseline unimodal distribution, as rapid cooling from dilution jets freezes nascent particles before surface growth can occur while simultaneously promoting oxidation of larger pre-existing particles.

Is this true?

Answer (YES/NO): NO